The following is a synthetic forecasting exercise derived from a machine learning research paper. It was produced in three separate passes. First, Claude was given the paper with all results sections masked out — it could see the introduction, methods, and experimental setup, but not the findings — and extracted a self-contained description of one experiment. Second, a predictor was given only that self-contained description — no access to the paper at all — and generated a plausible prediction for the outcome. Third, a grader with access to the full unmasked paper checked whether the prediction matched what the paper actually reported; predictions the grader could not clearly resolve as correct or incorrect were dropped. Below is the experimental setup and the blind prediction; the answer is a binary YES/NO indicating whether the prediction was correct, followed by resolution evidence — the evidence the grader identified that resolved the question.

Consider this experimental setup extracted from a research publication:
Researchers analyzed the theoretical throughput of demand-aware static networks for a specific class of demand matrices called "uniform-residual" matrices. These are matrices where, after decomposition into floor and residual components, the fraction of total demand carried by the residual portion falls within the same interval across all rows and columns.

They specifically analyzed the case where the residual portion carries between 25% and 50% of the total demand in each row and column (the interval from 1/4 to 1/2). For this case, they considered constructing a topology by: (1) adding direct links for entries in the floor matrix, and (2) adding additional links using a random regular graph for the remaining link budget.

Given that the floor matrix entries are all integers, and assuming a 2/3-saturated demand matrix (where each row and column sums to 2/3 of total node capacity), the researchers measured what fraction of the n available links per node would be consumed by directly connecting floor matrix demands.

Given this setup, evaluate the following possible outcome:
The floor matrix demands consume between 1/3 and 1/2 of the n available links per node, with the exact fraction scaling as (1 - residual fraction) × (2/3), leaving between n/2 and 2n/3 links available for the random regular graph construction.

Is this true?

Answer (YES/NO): YES